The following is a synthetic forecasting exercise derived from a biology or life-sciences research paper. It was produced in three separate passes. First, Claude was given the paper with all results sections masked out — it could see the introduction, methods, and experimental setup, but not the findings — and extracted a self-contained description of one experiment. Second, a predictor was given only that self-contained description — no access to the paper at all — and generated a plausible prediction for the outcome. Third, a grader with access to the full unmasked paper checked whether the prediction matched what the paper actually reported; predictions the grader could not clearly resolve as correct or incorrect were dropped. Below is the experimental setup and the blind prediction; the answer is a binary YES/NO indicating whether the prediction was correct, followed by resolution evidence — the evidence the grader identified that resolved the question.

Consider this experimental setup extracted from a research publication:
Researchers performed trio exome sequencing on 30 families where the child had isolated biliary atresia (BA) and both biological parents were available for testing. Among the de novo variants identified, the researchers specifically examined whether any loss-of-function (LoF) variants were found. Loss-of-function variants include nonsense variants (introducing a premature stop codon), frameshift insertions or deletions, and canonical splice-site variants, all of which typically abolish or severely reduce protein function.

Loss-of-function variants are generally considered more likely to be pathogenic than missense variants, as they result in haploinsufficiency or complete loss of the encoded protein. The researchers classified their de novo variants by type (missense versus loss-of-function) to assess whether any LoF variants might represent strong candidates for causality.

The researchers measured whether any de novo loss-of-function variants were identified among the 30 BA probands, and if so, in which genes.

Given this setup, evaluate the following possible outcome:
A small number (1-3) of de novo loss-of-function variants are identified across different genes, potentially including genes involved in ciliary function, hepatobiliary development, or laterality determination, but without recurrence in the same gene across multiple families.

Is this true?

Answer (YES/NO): NO